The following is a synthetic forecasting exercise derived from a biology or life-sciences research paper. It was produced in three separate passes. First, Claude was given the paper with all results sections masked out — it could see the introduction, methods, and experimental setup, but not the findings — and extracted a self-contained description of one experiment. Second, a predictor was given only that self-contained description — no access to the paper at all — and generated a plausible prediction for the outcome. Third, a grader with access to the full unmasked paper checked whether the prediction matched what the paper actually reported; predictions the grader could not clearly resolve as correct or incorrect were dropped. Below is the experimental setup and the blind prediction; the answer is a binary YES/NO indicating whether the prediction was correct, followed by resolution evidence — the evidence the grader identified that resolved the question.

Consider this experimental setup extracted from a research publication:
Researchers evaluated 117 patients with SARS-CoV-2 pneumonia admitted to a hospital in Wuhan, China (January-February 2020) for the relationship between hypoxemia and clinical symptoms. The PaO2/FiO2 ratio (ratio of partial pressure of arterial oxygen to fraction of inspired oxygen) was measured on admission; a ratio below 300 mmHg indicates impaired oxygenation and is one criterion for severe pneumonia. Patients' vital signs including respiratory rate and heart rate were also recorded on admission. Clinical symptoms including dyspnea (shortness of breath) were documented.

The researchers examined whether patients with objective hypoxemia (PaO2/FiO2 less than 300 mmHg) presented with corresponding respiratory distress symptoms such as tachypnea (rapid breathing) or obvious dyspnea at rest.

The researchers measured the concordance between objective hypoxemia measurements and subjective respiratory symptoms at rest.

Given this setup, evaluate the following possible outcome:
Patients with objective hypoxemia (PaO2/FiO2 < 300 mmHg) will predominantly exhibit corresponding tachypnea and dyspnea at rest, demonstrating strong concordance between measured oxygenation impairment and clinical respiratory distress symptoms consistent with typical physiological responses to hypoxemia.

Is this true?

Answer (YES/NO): NO